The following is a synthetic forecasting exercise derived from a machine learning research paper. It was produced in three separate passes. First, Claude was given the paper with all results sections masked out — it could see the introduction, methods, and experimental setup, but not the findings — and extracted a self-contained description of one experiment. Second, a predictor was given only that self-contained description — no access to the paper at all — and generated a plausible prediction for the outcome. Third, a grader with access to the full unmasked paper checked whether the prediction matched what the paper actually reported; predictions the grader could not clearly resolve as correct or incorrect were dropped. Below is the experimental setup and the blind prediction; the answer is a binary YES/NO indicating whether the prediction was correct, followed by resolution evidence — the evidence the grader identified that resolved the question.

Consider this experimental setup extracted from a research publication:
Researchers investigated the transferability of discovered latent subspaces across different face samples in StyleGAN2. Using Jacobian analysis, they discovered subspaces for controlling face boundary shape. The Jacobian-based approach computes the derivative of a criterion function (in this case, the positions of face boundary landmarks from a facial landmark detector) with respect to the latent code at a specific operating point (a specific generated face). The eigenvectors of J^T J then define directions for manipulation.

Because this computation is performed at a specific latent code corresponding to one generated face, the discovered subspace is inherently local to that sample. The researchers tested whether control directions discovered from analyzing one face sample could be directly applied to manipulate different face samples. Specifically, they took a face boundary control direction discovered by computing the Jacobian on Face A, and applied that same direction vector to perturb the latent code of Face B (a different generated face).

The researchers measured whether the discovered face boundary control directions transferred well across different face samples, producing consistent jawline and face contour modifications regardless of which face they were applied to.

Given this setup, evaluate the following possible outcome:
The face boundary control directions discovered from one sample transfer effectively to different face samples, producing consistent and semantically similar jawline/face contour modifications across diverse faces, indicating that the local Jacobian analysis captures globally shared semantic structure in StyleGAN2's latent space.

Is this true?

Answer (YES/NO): NO